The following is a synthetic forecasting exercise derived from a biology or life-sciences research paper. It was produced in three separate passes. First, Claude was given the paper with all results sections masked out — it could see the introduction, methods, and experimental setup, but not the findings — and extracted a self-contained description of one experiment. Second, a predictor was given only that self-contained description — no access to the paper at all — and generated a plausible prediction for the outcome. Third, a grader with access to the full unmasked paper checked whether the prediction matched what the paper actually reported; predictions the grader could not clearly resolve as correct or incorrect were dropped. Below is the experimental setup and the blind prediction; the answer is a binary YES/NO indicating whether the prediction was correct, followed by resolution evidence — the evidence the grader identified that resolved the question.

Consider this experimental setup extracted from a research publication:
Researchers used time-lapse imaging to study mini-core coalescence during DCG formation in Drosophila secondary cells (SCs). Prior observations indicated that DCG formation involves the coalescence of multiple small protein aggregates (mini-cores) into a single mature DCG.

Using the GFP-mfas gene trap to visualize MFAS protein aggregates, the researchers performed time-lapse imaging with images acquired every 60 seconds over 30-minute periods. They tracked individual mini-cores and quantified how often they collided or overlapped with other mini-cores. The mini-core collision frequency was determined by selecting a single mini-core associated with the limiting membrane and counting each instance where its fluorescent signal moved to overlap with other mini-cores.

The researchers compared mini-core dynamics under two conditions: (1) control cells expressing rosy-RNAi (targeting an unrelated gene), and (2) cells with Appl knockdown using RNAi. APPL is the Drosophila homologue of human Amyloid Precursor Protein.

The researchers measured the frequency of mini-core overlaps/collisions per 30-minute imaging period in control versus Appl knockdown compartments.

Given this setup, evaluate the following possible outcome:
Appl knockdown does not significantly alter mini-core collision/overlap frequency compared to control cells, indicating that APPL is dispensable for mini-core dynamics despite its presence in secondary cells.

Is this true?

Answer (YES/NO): NO